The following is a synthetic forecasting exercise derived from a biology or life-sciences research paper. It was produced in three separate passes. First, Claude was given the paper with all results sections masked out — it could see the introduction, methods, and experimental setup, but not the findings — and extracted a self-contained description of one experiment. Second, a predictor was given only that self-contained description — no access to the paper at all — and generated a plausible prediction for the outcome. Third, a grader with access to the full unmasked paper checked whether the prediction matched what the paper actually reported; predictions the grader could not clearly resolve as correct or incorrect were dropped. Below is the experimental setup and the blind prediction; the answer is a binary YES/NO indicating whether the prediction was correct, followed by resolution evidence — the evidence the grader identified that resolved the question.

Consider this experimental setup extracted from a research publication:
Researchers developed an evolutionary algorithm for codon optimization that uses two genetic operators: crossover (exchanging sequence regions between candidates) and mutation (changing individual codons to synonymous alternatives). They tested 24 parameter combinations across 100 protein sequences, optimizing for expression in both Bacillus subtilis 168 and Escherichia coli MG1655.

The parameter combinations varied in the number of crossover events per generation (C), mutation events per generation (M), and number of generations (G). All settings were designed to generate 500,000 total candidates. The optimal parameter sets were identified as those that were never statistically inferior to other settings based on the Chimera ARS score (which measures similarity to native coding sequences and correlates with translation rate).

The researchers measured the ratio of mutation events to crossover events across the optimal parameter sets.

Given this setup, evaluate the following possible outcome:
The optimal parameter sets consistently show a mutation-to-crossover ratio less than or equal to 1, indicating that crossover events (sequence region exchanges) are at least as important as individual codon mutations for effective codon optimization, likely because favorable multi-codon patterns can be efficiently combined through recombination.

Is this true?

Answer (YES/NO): NO